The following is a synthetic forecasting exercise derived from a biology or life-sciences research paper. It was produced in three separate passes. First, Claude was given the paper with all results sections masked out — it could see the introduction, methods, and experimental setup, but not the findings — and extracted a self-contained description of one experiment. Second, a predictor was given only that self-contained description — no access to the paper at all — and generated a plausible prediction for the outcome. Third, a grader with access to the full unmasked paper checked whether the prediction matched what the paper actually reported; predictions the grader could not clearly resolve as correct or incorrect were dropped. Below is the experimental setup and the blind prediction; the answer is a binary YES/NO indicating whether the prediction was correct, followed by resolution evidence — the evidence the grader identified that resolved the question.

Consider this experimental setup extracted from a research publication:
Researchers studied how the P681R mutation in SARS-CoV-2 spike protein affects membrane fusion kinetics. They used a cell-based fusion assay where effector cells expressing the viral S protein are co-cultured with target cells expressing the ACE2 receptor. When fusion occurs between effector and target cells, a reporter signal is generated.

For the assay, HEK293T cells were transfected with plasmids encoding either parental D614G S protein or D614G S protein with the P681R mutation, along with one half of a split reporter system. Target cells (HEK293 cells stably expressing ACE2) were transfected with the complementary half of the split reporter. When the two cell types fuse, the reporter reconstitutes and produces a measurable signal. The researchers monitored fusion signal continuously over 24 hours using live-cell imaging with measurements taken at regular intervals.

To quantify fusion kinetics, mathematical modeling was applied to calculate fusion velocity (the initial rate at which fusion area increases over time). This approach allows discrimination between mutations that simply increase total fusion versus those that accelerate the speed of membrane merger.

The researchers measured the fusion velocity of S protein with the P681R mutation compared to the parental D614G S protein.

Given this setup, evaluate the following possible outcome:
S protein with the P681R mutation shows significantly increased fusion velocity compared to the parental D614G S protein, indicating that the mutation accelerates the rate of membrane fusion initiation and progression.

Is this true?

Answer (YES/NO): YES